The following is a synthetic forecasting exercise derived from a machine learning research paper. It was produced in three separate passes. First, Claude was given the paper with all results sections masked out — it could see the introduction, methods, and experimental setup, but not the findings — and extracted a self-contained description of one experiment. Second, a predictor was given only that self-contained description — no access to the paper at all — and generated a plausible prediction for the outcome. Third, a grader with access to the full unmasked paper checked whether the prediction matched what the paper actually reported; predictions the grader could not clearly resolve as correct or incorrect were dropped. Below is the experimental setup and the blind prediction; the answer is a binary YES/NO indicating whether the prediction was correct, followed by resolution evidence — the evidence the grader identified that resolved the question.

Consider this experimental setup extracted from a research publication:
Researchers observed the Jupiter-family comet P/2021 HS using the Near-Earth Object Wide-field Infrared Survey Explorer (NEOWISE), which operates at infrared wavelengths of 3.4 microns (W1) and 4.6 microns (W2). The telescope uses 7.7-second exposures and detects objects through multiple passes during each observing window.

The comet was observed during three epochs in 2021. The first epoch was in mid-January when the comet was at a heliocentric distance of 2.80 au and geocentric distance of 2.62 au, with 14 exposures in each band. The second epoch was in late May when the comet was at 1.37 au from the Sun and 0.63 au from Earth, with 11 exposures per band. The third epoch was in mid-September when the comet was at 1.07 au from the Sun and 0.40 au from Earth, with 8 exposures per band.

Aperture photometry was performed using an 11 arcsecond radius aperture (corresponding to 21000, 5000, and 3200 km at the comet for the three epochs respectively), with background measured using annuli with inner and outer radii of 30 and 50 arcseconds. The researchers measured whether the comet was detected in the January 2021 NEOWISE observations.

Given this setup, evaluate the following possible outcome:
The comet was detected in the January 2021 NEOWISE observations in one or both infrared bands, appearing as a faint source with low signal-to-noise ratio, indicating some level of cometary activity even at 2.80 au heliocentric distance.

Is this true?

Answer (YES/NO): NO